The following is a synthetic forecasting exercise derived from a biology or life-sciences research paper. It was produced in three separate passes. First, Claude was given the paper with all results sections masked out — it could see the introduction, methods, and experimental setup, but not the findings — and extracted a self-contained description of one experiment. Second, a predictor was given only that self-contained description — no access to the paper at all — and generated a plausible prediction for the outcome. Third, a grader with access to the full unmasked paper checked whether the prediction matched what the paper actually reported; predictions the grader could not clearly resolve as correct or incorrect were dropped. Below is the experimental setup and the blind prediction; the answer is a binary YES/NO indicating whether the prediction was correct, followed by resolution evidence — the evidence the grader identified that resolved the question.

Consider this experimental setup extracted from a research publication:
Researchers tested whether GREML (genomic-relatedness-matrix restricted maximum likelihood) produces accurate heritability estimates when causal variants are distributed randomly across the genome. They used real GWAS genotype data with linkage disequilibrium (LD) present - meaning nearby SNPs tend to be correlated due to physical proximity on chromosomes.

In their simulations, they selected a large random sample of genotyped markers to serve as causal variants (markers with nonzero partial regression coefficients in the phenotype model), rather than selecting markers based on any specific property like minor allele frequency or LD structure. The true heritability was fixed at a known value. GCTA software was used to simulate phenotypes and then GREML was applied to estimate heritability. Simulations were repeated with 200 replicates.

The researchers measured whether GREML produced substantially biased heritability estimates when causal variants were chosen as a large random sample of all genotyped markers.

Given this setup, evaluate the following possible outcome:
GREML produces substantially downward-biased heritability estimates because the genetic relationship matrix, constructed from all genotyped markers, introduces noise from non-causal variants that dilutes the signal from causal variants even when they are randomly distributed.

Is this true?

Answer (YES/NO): NO